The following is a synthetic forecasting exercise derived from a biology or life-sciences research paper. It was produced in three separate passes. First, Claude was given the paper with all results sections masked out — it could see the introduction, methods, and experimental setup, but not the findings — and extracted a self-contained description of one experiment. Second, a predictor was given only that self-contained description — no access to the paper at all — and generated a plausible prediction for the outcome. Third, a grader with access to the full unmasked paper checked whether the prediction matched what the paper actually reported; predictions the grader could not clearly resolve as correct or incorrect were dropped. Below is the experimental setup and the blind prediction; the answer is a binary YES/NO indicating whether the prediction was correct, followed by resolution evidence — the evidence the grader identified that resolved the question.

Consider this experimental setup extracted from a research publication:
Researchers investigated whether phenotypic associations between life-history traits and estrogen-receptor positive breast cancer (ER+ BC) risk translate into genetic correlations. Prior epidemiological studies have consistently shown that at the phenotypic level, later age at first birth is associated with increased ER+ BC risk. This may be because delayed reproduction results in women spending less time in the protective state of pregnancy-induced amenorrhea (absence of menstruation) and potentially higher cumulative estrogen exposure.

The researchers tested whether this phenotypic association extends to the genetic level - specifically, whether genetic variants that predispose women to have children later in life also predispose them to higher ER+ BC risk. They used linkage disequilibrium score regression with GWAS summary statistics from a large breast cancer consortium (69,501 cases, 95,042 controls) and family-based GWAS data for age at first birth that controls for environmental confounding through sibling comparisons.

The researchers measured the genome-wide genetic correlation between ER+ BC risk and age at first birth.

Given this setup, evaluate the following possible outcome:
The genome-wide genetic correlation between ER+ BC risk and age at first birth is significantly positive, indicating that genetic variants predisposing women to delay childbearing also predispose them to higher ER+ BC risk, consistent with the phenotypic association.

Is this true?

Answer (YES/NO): NO